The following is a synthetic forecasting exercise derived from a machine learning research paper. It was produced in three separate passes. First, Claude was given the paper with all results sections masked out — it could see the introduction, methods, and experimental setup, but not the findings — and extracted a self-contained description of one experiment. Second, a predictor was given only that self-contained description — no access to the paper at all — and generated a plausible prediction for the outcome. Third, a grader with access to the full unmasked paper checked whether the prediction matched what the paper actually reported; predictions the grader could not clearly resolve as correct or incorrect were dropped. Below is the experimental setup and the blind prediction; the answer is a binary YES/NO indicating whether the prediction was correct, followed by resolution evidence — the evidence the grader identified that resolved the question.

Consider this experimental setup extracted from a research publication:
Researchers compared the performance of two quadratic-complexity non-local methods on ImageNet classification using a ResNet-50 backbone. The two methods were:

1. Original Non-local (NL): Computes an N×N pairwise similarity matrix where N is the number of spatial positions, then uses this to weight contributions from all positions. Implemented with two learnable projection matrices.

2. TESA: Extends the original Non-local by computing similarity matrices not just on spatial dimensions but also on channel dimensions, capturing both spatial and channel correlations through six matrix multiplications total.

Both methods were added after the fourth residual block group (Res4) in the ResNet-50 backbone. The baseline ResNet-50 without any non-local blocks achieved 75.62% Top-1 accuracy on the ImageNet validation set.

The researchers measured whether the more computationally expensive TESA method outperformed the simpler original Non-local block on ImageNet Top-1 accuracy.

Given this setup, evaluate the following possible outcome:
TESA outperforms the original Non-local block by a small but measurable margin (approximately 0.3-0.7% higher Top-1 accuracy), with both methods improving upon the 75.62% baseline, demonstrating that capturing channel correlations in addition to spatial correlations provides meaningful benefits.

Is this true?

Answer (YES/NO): YES